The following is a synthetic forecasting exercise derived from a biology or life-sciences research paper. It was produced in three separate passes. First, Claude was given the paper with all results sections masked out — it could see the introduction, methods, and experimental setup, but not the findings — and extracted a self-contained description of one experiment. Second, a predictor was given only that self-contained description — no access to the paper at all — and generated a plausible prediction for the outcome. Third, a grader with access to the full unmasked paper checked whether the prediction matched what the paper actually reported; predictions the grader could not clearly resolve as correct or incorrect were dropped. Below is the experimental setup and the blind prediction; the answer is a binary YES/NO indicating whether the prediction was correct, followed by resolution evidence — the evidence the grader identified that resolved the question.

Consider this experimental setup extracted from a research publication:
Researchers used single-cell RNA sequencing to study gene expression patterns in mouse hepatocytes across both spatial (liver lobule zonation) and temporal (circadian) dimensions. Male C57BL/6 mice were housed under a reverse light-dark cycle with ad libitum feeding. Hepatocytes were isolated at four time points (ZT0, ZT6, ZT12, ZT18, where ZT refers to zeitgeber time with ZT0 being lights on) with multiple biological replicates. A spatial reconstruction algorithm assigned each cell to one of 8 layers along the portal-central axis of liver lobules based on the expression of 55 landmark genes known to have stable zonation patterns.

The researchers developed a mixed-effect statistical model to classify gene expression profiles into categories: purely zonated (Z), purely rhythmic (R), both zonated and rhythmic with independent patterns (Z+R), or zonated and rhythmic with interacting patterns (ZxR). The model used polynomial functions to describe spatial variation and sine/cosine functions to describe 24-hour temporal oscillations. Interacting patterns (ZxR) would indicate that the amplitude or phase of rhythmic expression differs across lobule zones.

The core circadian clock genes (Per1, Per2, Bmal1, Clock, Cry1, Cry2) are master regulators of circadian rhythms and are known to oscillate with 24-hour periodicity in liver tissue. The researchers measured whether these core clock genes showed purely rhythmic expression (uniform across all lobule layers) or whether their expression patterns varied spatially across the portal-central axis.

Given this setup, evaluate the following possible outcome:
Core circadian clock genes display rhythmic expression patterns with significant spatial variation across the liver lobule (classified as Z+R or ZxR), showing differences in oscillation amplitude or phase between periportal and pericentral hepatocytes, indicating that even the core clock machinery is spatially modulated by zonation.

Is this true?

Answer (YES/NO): NO